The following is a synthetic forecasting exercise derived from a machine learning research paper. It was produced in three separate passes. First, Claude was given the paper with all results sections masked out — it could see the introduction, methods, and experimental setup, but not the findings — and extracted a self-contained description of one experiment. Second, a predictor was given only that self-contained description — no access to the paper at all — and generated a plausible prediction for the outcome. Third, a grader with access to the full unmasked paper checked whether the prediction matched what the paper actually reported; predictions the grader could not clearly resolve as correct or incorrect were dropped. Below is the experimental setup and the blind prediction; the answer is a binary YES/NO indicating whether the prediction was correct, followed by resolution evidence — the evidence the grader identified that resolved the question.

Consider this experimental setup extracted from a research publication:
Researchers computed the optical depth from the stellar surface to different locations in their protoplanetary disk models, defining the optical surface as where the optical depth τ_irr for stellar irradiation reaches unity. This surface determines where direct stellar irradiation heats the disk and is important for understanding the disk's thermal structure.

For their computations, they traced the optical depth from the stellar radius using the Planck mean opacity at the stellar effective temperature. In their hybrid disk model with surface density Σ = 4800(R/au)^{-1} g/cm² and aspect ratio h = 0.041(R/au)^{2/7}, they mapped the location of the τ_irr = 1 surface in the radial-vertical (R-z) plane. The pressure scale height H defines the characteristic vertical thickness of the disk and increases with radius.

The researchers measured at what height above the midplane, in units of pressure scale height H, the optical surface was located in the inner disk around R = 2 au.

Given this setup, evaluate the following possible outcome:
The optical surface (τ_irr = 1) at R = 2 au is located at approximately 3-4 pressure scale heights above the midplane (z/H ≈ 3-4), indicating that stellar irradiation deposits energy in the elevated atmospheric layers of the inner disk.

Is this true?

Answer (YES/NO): YES